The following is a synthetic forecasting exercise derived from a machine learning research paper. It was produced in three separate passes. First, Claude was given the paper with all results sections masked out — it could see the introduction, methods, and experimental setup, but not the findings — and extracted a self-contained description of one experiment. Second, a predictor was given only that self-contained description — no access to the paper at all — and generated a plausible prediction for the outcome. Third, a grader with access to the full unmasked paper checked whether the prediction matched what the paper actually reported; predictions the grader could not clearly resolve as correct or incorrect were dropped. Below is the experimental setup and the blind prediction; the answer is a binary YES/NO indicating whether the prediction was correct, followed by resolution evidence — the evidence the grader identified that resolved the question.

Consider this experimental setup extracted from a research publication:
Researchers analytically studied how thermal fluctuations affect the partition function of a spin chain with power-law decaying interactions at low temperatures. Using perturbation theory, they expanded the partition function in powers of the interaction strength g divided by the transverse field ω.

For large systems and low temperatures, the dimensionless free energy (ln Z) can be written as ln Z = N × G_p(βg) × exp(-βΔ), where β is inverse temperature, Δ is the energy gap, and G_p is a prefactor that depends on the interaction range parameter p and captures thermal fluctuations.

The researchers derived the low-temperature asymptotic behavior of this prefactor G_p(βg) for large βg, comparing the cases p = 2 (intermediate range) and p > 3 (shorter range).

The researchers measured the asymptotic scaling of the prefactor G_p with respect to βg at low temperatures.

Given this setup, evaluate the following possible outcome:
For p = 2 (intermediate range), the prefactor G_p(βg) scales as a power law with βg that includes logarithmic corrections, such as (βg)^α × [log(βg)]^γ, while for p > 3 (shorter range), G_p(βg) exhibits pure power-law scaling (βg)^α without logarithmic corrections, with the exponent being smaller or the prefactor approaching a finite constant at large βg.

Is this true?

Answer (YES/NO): NO